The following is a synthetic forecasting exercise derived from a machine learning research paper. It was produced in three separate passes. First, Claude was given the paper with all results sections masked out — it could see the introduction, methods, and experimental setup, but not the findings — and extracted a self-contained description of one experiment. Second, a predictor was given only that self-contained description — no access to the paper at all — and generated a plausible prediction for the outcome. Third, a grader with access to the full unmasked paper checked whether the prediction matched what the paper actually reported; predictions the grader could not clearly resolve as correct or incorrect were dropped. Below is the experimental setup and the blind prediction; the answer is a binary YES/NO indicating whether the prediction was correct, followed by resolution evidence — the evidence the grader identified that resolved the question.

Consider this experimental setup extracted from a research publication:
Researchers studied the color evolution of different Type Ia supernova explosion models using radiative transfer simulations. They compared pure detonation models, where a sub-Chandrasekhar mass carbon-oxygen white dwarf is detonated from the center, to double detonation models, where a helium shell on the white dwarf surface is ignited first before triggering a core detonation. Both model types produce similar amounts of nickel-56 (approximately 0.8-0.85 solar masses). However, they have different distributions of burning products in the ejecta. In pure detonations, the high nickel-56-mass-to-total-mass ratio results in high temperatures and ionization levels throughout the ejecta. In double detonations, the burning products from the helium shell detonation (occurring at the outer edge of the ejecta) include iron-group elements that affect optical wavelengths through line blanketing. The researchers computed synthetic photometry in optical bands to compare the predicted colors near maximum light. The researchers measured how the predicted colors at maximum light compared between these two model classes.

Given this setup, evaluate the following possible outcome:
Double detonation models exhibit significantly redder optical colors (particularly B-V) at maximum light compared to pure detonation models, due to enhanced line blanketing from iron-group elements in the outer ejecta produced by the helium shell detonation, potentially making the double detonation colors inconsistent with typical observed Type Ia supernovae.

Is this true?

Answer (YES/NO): YES